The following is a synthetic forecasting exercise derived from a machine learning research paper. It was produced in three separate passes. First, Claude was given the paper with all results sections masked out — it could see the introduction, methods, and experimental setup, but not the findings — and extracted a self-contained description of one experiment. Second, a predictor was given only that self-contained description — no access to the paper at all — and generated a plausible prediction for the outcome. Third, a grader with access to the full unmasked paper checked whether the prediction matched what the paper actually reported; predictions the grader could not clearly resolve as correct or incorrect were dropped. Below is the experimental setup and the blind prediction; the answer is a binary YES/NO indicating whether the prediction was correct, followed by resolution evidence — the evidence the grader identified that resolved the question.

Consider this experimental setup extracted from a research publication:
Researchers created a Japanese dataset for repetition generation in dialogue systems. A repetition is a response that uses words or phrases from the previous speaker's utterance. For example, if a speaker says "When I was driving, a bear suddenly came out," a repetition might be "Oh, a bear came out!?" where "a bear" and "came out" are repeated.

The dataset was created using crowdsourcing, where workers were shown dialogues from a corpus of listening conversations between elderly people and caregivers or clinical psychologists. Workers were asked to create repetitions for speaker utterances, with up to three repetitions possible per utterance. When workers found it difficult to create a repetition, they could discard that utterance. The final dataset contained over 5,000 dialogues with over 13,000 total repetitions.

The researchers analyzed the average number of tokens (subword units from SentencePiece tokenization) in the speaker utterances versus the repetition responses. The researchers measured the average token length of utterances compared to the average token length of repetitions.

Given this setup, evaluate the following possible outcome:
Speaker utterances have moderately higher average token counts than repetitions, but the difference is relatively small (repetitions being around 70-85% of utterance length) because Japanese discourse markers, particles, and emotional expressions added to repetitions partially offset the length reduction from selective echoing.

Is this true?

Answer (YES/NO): NO